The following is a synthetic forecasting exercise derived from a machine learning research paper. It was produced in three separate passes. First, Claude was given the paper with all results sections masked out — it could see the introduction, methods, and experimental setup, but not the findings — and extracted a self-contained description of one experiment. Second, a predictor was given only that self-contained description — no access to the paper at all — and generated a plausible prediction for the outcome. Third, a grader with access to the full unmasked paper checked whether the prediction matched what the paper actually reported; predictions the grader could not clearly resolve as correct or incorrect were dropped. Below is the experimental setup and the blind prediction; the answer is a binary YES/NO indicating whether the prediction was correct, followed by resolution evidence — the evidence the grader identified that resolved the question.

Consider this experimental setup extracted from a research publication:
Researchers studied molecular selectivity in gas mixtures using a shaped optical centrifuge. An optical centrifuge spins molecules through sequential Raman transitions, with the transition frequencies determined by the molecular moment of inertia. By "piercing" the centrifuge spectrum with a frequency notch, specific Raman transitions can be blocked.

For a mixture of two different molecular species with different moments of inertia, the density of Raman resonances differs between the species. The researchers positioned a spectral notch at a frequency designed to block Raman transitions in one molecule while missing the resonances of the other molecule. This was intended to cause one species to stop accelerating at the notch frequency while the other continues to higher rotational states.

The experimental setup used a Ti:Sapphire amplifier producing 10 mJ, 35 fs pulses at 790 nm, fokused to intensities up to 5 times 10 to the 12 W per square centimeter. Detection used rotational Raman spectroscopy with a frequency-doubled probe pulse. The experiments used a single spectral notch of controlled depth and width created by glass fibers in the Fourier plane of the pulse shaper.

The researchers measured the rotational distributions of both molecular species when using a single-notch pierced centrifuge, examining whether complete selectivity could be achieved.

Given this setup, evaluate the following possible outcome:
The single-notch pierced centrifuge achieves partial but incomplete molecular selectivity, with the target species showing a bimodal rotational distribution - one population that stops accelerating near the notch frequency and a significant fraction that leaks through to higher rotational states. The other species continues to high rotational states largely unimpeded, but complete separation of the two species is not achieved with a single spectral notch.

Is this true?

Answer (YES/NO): NO